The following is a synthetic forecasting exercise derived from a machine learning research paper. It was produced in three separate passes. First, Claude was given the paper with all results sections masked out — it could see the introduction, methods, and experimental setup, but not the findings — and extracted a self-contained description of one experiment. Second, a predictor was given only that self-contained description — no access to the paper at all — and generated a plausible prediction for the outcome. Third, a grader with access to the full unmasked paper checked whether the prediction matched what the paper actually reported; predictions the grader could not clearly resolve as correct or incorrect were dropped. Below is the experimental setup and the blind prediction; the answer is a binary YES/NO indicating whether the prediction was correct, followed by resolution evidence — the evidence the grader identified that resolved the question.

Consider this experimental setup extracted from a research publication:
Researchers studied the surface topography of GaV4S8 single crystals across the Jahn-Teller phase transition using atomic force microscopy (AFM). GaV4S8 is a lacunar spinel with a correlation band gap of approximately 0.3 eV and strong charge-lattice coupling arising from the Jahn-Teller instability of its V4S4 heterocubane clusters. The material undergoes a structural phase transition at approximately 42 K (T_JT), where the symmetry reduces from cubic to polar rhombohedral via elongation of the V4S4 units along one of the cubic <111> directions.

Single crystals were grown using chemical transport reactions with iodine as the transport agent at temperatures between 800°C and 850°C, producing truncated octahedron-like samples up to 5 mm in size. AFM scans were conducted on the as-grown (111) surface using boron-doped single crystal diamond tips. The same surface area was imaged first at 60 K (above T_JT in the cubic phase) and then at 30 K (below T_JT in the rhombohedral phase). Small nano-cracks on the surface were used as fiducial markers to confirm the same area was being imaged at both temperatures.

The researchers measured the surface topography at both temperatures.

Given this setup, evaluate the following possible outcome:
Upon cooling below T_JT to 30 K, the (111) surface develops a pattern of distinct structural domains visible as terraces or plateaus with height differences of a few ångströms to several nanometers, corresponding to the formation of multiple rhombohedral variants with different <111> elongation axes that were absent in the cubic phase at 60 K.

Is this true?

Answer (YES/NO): NO